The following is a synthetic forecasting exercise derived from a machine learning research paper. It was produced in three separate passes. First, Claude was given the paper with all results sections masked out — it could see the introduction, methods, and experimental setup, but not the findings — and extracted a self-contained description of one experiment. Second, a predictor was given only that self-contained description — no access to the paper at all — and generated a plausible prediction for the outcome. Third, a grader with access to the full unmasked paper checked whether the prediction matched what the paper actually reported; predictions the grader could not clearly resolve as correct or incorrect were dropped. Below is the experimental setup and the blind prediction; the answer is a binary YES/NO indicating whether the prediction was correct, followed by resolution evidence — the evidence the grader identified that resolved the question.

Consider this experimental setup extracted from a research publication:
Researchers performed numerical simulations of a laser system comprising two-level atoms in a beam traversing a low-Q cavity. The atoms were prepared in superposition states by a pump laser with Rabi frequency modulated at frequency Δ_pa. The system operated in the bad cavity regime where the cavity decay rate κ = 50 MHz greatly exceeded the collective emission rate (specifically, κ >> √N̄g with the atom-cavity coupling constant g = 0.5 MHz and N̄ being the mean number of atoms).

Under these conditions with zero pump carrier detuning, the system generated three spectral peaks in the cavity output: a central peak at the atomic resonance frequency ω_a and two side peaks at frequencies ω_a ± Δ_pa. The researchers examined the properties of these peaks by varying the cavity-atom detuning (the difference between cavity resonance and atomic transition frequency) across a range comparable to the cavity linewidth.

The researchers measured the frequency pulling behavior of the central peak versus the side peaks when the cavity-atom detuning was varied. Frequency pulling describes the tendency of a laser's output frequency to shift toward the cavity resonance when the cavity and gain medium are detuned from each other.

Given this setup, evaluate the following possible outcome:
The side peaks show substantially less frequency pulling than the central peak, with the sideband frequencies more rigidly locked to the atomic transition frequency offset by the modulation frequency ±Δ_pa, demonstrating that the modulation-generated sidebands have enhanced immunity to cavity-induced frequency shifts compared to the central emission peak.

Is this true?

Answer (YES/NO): NO